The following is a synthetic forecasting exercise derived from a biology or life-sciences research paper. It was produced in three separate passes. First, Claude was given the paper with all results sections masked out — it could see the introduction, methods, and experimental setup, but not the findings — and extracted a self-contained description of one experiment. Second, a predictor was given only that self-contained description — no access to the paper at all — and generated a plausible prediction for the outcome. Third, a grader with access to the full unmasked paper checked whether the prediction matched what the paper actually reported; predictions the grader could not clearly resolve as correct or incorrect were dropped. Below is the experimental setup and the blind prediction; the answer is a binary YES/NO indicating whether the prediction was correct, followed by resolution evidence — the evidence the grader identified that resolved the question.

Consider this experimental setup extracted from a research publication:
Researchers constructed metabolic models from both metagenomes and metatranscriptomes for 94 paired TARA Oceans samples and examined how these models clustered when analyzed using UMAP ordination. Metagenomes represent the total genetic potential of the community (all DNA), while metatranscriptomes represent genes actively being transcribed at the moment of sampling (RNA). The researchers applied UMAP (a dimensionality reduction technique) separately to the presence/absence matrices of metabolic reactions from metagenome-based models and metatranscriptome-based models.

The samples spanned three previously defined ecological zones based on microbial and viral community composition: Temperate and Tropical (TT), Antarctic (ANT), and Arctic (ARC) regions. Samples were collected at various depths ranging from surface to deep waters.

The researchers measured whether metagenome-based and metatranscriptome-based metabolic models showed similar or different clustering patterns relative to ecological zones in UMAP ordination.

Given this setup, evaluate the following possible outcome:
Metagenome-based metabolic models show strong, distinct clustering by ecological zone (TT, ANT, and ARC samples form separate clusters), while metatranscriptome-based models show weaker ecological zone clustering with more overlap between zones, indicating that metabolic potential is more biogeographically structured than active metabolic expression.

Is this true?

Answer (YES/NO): NO